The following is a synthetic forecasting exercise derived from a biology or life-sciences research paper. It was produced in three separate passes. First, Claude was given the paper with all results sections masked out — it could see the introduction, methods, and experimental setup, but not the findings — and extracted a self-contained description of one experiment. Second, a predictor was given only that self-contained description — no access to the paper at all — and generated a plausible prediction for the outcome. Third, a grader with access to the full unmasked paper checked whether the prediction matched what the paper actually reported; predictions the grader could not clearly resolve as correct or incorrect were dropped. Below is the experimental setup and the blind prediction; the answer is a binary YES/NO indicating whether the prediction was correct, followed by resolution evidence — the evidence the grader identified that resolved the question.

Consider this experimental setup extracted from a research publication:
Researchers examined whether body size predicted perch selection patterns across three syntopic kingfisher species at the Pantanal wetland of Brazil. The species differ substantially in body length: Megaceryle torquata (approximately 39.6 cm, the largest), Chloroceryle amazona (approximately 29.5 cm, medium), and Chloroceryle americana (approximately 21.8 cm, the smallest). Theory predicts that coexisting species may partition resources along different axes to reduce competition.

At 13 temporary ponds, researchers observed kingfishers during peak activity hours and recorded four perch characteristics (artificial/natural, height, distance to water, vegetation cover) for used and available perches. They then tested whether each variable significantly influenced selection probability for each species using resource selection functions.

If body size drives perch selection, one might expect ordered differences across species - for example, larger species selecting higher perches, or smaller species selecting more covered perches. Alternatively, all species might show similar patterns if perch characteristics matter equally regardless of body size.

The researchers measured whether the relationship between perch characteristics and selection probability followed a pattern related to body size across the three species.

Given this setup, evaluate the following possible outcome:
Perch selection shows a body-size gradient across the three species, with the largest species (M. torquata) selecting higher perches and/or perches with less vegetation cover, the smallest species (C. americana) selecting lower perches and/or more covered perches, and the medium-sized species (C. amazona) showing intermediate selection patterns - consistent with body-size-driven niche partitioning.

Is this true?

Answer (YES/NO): NO